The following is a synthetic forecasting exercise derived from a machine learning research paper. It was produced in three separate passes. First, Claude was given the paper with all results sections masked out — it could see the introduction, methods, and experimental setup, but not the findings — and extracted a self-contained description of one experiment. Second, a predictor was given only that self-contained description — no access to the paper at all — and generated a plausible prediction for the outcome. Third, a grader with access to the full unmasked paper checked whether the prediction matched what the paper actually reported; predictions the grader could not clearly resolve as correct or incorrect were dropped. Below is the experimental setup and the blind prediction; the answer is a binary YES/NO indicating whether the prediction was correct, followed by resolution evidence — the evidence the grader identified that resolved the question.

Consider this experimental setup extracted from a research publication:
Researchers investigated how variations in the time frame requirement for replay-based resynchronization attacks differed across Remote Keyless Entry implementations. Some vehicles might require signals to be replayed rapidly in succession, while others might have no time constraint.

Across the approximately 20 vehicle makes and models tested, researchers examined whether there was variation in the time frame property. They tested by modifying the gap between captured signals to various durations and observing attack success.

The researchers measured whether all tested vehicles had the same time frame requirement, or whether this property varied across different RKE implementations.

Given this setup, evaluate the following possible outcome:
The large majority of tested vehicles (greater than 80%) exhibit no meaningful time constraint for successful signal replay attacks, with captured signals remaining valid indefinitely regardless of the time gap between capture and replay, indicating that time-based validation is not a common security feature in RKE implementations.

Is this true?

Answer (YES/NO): NO